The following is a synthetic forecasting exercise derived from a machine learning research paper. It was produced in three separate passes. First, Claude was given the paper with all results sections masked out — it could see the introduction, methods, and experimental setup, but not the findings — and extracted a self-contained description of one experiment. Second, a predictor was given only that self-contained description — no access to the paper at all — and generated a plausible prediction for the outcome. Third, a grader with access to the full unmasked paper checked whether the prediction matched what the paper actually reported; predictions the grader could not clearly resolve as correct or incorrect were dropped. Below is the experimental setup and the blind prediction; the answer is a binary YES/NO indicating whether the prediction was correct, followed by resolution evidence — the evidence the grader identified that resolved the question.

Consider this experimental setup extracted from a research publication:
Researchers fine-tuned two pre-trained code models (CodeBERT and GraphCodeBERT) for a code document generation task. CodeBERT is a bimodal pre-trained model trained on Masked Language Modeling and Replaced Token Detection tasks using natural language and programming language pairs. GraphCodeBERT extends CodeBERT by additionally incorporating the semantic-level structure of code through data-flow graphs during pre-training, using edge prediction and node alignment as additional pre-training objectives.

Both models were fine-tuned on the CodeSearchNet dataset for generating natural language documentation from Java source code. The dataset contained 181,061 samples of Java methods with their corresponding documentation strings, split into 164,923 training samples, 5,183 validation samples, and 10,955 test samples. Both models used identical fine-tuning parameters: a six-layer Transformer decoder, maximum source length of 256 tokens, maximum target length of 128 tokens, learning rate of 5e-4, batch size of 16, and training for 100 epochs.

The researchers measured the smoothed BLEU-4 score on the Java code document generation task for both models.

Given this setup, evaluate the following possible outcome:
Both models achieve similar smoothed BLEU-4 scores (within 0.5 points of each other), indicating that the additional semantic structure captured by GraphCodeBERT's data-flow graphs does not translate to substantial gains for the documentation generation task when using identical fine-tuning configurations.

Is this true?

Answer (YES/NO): NO